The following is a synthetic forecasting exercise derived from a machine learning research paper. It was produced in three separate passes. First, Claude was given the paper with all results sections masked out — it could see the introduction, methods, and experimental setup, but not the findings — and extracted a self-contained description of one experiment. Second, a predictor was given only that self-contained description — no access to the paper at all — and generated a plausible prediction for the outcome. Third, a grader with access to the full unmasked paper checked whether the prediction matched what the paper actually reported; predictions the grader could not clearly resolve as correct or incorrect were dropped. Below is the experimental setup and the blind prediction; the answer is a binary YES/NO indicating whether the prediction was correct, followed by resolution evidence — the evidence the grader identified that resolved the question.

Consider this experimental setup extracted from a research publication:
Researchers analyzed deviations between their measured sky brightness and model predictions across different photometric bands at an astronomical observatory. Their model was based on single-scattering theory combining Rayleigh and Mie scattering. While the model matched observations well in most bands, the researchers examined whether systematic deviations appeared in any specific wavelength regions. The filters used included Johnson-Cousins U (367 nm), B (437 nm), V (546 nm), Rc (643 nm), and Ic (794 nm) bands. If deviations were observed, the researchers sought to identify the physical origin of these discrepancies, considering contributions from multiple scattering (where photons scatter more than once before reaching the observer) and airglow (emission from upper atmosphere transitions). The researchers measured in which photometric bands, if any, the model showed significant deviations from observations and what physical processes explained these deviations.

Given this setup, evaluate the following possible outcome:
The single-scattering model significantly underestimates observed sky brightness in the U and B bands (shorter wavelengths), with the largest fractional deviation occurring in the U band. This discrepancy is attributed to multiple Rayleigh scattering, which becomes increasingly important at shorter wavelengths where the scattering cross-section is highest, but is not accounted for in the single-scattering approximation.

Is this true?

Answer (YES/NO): NO